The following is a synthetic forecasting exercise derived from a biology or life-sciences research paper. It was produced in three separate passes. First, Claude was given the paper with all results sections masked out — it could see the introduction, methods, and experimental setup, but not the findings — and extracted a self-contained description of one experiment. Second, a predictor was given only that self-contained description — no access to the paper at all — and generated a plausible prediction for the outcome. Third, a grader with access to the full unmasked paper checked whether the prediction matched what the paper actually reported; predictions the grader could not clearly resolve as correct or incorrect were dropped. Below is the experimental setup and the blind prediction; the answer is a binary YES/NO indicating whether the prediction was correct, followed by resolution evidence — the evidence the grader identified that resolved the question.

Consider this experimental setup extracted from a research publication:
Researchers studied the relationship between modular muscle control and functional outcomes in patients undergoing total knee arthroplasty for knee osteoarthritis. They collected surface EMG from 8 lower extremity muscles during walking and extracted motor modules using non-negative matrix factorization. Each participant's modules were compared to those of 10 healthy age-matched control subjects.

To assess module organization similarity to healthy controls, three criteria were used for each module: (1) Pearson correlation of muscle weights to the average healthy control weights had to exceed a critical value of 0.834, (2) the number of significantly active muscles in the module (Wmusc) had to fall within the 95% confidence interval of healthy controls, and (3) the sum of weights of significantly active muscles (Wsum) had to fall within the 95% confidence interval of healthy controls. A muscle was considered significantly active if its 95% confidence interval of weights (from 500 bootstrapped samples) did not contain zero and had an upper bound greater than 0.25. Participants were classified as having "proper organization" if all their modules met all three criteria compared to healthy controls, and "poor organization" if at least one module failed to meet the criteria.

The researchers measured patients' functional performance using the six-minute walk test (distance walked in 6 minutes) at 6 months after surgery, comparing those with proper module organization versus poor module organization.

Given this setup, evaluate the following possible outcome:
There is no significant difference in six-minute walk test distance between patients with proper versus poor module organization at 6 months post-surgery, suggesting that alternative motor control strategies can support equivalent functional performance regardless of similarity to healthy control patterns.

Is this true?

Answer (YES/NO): YES